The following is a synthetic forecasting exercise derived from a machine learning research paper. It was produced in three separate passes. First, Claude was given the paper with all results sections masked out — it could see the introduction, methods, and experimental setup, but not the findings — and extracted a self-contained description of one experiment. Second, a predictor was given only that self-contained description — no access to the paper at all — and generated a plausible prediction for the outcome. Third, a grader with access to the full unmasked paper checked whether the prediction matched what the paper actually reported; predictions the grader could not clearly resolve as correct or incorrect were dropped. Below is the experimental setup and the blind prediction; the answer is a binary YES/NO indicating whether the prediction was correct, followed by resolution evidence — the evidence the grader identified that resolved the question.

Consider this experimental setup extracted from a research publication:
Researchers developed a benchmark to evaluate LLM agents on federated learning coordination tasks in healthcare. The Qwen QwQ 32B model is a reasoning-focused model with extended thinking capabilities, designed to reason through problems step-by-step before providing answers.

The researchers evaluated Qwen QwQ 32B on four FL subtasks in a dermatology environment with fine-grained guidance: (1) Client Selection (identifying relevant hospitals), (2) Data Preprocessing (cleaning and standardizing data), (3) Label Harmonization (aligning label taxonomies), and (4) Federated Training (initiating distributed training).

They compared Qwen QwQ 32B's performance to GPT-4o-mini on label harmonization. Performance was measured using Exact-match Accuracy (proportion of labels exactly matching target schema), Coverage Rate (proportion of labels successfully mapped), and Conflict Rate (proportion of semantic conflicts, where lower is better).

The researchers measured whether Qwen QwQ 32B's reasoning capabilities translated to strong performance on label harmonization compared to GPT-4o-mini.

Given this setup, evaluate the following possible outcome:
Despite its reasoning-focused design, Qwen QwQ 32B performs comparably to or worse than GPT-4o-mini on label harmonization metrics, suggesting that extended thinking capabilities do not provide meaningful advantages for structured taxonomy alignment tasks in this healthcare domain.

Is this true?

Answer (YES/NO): NO